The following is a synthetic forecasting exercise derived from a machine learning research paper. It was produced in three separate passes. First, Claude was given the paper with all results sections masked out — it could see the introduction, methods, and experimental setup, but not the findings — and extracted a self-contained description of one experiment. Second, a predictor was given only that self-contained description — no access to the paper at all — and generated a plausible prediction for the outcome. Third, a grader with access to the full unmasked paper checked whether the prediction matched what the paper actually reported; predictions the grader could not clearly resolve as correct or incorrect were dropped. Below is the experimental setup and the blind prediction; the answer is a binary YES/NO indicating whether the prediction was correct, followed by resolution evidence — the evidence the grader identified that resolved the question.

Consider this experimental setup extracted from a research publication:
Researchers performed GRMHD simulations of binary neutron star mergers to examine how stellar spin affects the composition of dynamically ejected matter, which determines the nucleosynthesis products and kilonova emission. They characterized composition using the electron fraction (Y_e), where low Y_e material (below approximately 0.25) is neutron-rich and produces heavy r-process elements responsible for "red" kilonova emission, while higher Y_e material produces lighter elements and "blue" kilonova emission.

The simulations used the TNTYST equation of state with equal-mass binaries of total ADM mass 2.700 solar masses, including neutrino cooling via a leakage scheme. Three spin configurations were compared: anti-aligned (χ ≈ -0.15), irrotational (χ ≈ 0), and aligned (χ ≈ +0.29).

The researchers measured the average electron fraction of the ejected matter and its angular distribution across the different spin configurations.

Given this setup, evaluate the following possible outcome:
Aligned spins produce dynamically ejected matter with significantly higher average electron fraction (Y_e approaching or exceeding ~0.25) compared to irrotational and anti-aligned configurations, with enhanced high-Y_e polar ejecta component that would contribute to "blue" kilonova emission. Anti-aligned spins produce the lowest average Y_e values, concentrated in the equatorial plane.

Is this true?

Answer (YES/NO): NO